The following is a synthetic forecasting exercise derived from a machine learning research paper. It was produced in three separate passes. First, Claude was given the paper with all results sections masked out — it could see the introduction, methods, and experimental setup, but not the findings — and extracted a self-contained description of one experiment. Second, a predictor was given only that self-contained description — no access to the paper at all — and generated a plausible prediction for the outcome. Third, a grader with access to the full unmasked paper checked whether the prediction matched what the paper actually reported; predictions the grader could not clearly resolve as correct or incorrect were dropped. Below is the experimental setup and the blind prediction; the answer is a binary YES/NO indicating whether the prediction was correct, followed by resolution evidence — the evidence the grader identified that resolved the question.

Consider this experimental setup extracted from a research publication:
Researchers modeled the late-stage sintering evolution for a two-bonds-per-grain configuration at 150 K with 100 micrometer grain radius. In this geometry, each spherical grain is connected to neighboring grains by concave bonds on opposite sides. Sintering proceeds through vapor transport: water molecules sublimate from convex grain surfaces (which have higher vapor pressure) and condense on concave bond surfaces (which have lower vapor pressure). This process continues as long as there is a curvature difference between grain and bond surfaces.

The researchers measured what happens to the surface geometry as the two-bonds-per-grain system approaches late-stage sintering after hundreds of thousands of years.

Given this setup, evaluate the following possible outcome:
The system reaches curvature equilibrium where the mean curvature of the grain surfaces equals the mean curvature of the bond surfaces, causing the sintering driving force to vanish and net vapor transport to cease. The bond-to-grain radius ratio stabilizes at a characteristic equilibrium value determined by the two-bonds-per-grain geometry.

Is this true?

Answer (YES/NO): YES